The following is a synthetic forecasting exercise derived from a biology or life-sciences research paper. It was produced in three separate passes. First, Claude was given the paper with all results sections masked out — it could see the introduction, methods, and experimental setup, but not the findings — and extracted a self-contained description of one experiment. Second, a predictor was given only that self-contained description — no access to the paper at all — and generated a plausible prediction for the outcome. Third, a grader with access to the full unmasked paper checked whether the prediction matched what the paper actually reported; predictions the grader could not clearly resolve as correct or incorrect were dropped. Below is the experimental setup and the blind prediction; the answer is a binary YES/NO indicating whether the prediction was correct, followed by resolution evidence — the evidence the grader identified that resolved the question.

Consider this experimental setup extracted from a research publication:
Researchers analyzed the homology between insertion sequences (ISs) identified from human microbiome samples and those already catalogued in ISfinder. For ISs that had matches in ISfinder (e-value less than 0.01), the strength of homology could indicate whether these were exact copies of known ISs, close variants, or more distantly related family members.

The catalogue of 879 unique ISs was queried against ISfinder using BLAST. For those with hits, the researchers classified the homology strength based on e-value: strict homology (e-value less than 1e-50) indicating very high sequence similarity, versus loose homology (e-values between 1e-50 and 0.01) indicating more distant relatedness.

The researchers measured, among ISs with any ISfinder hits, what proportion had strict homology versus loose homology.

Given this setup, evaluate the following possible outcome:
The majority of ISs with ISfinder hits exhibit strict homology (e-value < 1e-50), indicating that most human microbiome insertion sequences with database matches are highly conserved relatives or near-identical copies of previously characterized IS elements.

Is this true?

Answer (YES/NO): NO